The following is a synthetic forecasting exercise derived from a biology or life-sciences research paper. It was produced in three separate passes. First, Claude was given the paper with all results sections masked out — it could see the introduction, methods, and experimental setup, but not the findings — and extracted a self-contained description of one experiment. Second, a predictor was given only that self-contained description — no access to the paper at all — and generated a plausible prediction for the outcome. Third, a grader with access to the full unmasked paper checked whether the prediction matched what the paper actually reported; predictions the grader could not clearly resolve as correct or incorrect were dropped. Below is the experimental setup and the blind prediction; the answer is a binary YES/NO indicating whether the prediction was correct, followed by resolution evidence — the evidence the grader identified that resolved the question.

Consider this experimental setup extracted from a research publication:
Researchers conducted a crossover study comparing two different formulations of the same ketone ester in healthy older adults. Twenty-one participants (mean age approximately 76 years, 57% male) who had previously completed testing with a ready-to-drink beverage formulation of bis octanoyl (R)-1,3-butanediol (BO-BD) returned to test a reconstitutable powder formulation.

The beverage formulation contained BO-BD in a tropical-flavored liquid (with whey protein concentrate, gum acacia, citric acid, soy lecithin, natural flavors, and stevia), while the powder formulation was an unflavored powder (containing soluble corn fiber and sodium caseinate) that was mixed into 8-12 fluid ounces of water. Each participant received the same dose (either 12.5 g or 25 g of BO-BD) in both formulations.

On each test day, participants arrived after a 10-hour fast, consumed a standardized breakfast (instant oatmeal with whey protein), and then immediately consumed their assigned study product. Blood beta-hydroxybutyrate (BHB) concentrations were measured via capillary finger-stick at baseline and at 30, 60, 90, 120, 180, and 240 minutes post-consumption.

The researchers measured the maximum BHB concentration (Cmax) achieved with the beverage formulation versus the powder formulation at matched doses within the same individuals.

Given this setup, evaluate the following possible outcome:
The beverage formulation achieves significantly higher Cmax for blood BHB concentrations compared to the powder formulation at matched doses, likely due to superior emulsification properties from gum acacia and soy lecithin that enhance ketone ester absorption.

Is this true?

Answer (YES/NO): NO